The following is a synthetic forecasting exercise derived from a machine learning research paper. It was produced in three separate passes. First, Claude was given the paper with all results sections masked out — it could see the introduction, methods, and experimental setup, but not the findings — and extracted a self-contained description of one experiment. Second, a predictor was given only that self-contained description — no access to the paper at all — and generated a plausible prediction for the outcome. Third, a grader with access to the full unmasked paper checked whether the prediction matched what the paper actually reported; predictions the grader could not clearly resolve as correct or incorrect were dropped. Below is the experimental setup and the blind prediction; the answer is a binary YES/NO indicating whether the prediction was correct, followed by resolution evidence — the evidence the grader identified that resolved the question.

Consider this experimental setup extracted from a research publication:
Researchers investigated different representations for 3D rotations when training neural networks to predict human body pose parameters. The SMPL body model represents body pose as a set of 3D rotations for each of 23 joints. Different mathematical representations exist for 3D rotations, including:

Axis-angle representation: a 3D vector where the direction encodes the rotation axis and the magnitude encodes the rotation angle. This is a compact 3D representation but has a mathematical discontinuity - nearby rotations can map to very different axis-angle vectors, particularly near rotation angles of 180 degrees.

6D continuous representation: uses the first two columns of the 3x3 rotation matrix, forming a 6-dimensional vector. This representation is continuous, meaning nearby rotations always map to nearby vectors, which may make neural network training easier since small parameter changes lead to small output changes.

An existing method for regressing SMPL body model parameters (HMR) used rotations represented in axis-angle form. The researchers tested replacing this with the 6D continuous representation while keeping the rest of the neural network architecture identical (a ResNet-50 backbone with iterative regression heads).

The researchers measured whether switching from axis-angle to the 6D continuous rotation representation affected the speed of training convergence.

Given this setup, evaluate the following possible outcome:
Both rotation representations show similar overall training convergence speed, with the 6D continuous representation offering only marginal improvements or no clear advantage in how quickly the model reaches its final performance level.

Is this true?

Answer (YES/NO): NO